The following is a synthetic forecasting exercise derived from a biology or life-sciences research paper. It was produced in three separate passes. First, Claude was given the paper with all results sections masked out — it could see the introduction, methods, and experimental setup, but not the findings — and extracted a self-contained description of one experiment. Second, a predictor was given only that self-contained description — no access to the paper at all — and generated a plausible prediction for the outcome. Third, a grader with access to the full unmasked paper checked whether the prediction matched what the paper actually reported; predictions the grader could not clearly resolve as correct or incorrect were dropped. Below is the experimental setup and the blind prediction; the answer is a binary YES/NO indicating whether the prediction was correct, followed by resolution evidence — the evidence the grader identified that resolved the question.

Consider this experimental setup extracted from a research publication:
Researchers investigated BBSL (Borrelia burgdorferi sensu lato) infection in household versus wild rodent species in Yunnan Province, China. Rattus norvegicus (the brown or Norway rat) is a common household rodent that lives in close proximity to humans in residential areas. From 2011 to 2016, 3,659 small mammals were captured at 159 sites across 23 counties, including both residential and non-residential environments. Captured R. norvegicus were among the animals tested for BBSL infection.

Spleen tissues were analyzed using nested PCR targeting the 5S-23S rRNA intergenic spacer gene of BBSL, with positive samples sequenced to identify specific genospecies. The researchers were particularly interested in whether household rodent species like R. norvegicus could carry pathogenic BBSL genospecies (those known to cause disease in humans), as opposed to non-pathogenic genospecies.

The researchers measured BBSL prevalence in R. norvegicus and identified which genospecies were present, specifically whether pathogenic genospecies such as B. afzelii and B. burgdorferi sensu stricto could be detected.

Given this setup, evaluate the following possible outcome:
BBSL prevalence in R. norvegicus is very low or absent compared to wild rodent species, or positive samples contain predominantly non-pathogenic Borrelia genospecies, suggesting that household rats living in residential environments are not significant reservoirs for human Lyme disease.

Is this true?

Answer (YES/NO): NO